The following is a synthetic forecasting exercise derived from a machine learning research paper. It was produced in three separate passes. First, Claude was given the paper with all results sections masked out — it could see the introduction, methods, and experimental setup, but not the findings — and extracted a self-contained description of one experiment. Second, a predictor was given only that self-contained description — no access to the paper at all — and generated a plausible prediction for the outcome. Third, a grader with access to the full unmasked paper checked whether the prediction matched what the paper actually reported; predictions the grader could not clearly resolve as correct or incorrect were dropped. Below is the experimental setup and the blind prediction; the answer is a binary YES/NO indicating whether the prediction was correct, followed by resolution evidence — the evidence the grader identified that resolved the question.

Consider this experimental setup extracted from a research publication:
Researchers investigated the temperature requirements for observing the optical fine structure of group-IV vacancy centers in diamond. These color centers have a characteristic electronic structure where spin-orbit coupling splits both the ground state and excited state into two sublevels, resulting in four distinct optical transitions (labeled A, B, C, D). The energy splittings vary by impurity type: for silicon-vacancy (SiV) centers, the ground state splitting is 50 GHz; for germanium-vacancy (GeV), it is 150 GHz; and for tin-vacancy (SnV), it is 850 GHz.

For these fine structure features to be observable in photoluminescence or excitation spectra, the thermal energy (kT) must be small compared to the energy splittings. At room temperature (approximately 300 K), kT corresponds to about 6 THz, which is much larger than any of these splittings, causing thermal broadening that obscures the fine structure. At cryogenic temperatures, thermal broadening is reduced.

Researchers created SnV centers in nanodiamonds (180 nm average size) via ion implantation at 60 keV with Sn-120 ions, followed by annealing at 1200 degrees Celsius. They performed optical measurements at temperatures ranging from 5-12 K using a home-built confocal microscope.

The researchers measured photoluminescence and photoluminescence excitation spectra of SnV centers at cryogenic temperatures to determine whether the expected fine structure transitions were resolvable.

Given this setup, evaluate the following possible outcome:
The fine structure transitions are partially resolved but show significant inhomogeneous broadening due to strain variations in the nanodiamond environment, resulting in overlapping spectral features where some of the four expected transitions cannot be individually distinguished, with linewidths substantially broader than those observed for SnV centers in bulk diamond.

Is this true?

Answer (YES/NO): NO